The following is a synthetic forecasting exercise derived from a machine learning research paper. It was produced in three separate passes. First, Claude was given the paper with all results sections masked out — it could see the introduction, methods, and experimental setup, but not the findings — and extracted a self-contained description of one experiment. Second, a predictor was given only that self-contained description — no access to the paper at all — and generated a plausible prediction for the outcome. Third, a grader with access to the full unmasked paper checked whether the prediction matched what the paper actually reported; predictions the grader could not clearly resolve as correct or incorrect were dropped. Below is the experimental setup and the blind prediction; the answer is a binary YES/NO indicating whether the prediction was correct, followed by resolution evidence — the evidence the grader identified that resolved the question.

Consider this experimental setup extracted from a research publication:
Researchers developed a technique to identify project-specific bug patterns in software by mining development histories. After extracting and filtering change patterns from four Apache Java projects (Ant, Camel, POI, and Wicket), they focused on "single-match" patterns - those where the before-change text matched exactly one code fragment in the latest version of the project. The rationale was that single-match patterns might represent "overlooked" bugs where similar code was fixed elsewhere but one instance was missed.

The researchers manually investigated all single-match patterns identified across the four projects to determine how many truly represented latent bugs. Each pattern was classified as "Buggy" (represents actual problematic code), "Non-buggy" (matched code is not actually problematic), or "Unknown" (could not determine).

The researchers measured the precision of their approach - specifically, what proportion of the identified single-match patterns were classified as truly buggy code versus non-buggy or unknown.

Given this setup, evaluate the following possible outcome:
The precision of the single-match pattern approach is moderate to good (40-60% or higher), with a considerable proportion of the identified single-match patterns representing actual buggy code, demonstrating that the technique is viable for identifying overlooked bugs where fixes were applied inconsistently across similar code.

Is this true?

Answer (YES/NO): NO